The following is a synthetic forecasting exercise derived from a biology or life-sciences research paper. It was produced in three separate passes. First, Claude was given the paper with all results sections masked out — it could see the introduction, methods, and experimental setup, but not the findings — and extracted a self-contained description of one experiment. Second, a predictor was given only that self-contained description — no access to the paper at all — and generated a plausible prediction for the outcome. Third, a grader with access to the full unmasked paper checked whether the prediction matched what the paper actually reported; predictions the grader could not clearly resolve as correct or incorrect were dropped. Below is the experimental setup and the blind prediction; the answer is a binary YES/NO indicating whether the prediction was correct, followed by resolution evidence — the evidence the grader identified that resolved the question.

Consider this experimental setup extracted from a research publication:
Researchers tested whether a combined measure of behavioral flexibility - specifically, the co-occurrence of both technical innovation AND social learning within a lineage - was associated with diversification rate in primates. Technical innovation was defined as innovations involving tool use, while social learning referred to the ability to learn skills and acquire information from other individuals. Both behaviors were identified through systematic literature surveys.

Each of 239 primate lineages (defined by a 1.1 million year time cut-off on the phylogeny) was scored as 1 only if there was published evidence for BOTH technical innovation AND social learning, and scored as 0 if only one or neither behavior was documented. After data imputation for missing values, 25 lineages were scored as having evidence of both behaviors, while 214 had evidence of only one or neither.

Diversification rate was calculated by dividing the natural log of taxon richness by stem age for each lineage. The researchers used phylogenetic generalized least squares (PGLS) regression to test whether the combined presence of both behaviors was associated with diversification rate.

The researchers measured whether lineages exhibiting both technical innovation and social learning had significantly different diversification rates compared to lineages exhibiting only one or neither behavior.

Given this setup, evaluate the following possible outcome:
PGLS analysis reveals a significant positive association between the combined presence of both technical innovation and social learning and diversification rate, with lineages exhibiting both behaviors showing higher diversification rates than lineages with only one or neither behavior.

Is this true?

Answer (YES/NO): NO